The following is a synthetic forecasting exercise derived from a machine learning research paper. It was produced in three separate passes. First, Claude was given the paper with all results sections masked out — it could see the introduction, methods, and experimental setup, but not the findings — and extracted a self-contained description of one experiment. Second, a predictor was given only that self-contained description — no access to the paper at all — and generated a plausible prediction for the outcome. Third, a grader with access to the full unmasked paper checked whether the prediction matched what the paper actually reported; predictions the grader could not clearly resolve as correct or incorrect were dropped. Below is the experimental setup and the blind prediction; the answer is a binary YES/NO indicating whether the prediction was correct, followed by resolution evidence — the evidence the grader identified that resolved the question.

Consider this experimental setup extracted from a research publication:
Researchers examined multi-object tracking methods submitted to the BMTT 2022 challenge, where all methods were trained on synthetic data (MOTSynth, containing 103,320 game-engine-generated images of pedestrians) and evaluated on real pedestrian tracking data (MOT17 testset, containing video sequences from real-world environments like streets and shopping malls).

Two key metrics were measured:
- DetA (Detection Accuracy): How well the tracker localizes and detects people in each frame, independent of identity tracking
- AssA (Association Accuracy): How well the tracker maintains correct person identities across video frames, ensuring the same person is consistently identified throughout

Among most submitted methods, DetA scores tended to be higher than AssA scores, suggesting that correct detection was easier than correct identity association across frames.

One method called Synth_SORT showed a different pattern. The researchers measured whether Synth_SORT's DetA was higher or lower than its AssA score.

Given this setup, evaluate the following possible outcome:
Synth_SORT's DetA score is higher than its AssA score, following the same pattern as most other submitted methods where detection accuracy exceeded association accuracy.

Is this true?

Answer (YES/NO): NO